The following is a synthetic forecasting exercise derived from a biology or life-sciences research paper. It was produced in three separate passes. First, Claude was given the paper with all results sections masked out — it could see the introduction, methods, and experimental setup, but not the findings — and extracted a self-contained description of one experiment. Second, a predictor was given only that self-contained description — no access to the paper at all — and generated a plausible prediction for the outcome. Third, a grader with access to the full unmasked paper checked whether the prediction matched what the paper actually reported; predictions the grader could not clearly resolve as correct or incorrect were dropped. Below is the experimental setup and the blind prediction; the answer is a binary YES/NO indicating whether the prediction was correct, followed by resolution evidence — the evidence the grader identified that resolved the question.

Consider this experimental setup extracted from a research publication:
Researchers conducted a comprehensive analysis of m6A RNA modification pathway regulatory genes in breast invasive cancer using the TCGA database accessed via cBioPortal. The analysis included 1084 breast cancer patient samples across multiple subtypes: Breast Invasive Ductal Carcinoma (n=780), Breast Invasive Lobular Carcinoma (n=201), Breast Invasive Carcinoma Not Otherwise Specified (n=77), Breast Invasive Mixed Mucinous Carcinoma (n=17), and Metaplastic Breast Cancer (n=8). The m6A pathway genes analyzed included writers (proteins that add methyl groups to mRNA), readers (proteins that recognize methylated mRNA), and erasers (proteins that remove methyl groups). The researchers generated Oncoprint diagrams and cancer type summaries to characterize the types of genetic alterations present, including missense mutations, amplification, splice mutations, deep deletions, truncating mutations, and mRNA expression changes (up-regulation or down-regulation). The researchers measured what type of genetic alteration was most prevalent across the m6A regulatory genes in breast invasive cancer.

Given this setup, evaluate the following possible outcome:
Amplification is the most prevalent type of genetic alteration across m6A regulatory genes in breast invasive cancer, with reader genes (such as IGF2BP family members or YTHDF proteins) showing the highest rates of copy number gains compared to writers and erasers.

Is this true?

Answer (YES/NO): NO